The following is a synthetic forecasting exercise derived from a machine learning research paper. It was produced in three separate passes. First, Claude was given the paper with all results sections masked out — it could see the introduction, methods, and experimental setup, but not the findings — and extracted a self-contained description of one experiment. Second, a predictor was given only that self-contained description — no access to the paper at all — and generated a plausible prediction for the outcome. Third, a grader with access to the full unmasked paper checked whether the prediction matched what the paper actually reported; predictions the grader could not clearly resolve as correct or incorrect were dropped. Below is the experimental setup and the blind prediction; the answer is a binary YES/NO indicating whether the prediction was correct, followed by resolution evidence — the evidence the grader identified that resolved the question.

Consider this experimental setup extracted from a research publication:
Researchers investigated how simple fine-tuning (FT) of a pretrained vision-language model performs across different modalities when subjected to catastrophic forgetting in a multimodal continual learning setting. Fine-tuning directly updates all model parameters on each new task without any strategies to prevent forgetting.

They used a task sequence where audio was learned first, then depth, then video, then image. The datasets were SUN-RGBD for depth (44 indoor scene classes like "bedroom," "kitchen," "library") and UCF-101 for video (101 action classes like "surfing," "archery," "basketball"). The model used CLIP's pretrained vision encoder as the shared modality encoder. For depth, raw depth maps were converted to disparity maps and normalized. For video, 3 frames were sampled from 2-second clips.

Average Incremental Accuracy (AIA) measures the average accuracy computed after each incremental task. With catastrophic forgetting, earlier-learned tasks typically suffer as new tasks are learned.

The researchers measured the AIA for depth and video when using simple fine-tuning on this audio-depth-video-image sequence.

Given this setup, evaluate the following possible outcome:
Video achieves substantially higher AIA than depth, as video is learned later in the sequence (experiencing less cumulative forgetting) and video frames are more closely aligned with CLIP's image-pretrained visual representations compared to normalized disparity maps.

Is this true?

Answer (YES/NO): NO